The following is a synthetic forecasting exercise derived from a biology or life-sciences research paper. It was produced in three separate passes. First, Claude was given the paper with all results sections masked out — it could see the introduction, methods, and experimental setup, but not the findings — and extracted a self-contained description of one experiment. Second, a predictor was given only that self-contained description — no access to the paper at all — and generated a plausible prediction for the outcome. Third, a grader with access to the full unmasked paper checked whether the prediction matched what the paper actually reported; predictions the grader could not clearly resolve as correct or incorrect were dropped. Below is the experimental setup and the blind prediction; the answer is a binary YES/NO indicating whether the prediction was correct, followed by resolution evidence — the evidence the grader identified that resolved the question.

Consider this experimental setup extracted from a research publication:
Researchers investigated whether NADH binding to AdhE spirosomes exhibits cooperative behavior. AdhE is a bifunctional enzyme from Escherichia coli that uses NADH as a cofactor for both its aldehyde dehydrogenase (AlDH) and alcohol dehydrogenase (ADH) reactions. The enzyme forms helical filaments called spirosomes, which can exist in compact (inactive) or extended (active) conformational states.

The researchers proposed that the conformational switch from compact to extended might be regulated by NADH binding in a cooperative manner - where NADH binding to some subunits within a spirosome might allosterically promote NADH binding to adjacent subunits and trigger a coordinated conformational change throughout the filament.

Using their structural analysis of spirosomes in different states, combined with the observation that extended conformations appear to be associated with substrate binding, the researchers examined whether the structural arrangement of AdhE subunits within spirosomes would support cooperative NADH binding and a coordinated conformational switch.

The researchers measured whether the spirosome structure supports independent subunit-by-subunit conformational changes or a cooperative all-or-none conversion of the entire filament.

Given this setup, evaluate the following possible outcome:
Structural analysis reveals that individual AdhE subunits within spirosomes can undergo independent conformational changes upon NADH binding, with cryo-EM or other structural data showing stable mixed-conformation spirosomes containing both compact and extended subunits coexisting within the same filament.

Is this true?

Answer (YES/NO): NO